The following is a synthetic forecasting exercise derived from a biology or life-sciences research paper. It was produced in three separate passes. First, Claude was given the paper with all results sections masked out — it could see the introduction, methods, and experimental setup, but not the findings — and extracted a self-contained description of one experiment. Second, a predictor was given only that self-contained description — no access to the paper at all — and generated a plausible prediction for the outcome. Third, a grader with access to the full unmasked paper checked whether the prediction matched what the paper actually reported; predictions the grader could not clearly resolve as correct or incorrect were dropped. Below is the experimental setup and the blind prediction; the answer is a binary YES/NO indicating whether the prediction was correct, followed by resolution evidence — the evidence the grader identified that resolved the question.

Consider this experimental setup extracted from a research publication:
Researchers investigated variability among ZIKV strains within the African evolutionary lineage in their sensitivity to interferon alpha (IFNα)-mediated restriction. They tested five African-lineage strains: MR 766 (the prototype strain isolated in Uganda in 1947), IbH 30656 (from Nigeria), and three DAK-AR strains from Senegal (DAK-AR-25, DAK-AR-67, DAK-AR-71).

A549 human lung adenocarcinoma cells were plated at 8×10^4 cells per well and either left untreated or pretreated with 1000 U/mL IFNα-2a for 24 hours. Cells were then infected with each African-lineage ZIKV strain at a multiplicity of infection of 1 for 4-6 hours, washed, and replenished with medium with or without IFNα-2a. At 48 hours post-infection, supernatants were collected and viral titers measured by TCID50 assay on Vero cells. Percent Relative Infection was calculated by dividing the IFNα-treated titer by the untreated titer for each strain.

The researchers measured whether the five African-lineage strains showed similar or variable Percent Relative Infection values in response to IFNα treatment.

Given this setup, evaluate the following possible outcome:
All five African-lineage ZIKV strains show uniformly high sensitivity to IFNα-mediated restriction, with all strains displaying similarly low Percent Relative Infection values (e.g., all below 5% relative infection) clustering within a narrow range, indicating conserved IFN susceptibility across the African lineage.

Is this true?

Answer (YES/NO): NO